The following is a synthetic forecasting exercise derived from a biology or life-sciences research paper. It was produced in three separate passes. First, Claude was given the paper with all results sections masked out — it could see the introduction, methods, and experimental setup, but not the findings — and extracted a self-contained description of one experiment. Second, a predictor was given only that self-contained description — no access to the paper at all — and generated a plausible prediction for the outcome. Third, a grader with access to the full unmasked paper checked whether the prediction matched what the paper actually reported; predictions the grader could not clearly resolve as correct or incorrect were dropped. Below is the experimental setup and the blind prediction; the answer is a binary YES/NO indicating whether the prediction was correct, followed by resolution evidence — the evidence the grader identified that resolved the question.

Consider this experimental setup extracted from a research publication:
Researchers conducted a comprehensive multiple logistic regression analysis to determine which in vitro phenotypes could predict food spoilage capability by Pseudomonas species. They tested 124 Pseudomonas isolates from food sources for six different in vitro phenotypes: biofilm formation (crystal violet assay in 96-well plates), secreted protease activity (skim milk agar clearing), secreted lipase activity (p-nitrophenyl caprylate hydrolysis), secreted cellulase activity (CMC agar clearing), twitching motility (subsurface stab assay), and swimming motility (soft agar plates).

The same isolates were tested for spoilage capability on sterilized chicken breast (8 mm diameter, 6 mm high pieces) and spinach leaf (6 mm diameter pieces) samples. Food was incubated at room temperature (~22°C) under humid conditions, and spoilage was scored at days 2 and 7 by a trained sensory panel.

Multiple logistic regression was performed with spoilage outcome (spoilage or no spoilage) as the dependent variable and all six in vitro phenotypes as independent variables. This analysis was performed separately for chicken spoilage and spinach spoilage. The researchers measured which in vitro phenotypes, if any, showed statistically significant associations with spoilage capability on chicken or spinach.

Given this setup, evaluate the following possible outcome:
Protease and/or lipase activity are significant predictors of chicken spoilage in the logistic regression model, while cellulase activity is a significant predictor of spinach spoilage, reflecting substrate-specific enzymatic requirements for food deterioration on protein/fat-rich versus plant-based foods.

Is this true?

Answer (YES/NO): NO